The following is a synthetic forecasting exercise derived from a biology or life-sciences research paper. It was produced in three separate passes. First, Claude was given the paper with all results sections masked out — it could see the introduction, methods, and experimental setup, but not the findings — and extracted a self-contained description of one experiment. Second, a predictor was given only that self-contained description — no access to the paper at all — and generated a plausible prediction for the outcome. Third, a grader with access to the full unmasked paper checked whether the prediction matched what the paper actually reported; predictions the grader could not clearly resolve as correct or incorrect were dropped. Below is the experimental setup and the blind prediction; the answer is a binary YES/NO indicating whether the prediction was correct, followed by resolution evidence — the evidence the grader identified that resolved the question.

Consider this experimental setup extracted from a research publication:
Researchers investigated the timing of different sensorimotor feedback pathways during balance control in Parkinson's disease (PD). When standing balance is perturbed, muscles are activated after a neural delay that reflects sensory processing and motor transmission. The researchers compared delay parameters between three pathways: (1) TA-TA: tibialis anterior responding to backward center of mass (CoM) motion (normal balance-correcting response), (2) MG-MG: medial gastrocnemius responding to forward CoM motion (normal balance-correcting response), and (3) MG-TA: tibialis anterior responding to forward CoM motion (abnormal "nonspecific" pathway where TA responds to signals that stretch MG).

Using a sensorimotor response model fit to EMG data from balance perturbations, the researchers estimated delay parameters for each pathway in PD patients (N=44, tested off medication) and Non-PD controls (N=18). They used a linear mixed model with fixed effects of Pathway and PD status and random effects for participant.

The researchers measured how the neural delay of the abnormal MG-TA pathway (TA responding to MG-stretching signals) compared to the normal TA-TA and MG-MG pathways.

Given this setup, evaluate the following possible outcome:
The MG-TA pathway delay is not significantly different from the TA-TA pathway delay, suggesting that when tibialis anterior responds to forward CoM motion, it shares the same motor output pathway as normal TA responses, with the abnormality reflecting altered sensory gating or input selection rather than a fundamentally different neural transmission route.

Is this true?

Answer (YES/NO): NO